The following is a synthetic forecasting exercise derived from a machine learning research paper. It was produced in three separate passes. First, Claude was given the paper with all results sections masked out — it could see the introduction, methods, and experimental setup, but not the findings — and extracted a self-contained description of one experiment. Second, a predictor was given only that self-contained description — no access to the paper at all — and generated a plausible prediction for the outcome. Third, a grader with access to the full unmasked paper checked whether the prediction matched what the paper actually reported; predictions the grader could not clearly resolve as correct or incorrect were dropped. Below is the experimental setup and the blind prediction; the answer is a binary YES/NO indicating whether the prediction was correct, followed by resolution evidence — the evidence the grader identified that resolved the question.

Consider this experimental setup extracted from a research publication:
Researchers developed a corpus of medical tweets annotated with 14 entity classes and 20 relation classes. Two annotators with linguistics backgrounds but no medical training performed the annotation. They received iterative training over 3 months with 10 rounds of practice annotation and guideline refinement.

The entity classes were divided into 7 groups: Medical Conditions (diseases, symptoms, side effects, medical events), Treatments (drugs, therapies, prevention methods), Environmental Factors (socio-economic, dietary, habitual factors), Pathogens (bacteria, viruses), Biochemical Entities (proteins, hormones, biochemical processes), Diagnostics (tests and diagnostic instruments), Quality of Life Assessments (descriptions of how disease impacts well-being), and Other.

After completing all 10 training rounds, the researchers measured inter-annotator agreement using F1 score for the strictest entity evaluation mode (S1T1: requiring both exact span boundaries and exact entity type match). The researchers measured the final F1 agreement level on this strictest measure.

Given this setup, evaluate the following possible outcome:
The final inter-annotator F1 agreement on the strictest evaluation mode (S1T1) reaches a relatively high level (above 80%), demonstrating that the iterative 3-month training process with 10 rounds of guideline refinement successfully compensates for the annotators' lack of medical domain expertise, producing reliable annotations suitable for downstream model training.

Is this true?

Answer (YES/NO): NO